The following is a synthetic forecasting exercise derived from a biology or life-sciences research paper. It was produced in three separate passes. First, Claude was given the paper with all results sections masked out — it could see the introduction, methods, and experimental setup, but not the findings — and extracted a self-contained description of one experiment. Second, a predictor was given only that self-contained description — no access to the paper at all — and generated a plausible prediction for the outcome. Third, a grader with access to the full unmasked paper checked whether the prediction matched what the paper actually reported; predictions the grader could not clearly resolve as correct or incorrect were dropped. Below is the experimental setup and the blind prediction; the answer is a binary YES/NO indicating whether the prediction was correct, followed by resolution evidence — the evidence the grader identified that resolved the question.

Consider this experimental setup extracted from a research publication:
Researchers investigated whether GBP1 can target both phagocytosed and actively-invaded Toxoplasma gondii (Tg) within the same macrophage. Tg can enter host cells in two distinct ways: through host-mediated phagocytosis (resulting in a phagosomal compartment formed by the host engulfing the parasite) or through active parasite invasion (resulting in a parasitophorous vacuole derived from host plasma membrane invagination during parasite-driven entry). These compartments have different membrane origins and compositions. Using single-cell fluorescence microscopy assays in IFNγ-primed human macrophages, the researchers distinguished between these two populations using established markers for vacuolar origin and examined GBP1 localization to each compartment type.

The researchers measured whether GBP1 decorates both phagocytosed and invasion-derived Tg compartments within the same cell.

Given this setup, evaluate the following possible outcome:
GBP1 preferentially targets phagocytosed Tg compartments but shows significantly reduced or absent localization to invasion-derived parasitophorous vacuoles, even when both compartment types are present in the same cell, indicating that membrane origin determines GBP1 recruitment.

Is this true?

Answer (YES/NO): NO